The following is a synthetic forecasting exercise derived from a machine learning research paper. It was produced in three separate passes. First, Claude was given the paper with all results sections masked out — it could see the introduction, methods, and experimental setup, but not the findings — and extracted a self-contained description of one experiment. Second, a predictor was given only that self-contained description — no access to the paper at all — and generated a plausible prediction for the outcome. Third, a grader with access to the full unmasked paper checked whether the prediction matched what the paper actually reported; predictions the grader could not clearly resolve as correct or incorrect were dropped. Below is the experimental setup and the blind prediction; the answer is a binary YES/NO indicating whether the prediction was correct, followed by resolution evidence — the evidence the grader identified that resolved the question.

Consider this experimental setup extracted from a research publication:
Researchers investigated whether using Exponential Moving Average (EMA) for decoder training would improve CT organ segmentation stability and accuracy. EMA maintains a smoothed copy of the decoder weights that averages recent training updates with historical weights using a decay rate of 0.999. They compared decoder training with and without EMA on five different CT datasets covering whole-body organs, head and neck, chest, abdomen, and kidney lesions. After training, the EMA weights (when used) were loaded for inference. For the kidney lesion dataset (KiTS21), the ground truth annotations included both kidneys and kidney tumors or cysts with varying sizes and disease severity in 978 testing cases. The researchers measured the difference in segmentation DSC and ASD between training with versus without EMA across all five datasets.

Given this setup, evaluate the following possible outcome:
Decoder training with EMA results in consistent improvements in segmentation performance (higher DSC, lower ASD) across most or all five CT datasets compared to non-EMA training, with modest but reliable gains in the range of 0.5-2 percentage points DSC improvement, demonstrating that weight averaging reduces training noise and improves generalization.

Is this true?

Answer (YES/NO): NO